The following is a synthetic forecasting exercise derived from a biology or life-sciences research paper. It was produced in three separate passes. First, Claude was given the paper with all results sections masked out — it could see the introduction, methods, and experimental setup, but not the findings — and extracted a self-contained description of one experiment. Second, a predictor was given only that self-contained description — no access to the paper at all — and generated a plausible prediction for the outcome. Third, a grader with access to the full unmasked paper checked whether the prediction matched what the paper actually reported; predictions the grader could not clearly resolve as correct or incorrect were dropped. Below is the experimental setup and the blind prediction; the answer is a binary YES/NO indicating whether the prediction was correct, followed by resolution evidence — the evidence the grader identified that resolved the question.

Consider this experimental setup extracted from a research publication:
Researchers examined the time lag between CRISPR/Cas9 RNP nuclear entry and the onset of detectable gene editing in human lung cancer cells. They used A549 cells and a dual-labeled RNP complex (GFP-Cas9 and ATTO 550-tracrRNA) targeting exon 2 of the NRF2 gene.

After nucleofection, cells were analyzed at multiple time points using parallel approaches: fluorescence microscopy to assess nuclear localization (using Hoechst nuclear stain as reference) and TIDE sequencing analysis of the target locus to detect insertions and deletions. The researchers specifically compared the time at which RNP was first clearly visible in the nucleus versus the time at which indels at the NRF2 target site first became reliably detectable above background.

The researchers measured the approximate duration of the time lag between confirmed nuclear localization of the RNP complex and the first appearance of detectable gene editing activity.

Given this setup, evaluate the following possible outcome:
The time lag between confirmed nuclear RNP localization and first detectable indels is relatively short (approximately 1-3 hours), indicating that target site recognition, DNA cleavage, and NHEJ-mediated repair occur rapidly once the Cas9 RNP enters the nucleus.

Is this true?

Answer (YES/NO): NO